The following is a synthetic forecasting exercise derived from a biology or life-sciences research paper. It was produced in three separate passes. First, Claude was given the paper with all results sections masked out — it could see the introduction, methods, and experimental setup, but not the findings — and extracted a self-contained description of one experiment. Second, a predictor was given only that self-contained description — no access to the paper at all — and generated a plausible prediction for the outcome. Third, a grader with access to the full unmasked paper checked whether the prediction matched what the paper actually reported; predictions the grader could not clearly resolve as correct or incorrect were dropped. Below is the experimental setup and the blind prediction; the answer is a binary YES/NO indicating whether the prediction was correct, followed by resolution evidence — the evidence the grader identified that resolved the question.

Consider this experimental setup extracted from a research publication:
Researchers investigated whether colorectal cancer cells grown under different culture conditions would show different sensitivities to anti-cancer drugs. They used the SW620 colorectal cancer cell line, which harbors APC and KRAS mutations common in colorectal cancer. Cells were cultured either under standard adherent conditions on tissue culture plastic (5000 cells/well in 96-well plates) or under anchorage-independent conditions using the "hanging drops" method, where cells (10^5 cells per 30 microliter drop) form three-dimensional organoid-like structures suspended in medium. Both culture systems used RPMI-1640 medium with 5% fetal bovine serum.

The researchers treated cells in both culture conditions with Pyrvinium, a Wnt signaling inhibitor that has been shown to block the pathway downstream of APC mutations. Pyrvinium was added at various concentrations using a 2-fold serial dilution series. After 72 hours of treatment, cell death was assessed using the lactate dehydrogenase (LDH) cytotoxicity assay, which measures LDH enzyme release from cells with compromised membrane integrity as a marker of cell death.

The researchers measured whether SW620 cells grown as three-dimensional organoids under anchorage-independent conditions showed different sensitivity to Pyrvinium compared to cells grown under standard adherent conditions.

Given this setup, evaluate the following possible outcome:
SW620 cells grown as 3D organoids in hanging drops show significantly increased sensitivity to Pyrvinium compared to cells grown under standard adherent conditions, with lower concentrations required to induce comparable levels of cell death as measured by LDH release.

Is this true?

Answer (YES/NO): NO